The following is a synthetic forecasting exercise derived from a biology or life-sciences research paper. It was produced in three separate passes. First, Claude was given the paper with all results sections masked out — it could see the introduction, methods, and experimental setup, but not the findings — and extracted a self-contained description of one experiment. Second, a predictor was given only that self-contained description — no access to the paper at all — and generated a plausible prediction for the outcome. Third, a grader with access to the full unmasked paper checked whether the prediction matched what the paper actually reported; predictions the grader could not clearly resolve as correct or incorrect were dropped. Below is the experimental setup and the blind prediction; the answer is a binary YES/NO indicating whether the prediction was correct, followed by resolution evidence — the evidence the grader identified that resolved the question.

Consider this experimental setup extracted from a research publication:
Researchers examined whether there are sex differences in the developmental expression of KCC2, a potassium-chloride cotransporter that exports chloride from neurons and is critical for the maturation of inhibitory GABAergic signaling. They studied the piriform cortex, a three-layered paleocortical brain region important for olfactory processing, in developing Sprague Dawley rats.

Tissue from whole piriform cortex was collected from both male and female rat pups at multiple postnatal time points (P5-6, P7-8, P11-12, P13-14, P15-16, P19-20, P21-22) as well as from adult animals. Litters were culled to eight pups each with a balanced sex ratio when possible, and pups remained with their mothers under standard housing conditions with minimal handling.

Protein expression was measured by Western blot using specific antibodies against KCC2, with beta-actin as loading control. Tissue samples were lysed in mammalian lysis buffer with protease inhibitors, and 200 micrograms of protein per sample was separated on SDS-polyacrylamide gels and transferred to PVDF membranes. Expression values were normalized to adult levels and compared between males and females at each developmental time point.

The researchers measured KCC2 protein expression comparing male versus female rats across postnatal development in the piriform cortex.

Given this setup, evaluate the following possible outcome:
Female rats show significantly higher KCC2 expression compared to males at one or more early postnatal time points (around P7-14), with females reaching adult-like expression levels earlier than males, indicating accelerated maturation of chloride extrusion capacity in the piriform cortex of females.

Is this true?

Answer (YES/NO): NO